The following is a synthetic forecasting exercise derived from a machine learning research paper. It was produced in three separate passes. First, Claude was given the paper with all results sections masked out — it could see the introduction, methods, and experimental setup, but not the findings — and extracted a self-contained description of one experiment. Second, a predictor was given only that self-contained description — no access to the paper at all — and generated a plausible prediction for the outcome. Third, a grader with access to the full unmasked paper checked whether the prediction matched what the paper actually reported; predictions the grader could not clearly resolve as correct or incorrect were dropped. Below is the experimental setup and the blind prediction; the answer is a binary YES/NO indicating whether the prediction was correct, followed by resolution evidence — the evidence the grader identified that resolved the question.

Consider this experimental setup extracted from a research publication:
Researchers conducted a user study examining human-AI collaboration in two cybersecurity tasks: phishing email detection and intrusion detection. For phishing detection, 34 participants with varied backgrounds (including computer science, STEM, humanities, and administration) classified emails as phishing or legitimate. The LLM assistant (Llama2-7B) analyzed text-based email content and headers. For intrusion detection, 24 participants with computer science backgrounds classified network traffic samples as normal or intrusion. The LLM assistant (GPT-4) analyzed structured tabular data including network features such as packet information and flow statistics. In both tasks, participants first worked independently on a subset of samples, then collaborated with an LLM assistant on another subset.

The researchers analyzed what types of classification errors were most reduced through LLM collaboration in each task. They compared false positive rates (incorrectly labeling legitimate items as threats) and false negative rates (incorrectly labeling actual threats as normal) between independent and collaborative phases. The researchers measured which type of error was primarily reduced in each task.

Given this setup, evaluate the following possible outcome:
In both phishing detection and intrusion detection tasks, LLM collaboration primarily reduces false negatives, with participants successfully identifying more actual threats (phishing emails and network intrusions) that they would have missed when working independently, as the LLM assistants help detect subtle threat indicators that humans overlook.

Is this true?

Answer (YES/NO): NO